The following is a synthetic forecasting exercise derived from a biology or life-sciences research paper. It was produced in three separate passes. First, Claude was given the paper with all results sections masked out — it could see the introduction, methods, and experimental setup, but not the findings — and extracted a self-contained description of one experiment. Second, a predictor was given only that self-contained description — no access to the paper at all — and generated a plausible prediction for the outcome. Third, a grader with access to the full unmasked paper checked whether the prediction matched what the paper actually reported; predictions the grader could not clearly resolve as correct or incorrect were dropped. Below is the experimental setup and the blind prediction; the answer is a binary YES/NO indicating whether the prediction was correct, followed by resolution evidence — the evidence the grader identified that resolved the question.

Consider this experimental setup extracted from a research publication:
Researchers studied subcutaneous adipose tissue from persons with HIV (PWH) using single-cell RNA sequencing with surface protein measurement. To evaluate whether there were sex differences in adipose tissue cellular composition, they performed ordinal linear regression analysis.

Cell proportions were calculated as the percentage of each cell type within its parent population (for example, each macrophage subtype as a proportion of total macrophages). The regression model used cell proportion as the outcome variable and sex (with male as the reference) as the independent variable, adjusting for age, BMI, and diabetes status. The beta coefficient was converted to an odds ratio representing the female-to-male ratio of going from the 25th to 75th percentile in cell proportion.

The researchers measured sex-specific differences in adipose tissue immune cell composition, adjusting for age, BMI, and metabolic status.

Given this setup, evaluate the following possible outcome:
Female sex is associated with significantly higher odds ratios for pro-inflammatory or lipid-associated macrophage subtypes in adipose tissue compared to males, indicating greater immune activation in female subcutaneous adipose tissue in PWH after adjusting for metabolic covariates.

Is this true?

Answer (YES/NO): NO